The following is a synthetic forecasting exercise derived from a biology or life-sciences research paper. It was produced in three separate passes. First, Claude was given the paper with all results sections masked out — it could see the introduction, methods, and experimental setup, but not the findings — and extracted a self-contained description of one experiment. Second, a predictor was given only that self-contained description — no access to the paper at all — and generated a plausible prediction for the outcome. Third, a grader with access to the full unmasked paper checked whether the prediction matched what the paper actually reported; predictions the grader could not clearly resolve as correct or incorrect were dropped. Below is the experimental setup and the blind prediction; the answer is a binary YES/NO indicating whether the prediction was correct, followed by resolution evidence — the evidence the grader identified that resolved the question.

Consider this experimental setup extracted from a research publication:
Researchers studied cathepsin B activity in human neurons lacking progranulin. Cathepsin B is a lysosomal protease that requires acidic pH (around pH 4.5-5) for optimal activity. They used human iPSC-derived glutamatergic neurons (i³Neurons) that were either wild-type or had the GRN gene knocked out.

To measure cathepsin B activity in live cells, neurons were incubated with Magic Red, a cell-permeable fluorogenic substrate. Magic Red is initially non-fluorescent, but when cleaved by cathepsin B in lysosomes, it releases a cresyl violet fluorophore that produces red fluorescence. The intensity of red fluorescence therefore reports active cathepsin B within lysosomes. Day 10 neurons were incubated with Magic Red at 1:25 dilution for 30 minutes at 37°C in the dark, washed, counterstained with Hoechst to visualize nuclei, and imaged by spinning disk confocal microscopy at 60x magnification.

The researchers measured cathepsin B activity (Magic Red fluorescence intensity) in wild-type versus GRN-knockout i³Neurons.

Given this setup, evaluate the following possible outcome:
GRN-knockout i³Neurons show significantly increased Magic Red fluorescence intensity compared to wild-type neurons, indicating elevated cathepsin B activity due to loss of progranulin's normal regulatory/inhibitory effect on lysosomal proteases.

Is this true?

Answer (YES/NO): NO